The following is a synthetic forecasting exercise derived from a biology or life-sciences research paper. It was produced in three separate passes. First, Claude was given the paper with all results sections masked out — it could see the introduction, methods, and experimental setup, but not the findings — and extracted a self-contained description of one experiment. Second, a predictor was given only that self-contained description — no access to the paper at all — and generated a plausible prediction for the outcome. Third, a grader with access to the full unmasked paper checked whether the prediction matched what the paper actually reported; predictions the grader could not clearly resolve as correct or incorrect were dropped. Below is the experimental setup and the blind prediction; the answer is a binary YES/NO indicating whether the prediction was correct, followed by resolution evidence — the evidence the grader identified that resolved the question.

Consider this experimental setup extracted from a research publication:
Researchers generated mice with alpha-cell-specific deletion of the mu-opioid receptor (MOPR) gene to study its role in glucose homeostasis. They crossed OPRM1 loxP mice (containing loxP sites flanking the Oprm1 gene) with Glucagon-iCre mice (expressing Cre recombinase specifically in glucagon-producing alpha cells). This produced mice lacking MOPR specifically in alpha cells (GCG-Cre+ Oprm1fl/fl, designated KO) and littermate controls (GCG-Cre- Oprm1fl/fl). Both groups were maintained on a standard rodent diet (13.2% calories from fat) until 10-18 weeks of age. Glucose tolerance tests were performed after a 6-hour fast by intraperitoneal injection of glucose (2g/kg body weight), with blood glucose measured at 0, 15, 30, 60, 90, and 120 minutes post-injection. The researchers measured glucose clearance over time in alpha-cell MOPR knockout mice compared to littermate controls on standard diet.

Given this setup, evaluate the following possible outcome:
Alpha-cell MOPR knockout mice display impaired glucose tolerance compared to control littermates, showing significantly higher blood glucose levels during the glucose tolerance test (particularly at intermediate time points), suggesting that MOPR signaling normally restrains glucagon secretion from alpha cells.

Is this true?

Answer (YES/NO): NO